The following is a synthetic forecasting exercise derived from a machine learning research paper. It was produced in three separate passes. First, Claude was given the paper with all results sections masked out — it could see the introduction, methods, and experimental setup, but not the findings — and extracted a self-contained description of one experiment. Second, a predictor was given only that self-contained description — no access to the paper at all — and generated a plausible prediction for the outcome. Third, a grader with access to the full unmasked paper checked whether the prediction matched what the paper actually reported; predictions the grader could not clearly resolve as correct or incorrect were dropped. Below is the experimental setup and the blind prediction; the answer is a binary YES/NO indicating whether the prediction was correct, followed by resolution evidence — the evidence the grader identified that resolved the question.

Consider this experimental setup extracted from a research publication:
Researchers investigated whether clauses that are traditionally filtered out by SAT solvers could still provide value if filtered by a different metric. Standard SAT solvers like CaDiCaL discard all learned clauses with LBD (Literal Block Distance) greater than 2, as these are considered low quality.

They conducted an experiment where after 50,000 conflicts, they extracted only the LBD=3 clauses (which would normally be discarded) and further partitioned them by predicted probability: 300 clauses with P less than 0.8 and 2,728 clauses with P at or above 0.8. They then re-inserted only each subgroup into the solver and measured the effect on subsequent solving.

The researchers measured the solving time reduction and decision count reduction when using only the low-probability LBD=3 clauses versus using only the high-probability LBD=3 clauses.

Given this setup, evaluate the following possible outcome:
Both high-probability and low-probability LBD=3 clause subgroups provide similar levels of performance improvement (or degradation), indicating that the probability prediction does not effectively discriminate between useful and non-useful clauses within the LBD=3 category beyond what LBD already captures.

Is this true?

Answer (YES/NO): NO